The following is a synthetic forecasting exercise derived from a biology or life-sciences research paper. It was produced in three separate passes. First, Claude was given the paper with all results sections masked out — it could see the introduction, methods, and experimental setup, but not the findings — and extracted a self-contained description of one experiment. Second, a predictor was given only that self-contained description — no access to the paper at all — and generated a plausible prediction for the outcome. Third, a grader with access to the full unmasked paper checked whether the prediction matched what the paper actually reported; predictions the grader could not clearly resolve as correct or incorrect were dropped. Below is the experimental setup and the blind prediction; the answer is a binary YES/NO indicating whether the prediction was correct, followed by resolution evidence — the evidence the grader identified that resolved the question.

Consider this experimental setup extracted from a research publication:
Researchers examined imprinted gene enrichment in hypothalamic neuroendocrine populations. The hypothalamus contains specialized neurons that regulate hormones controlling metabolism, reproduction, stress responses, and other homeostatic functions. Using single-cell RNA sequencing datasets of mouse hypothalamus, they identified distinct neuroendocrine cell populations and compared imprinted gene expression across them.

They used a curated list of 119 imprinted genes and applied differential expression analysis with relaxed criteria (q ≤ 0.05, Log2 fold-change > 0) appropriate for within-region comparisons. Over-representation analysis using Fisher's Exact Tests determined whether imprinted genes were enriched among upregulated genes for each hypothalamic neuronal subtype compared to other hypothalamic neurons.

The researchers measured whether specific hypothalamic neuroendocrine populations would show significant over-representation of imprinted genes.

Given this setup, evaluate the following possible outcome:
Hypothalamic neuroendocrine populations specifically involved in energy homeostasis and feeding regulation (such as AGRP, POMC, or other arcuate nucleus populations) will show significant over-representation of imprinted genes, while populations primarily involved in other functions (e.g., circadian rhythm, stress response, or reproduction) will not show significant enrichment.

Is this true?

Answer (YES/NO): NO